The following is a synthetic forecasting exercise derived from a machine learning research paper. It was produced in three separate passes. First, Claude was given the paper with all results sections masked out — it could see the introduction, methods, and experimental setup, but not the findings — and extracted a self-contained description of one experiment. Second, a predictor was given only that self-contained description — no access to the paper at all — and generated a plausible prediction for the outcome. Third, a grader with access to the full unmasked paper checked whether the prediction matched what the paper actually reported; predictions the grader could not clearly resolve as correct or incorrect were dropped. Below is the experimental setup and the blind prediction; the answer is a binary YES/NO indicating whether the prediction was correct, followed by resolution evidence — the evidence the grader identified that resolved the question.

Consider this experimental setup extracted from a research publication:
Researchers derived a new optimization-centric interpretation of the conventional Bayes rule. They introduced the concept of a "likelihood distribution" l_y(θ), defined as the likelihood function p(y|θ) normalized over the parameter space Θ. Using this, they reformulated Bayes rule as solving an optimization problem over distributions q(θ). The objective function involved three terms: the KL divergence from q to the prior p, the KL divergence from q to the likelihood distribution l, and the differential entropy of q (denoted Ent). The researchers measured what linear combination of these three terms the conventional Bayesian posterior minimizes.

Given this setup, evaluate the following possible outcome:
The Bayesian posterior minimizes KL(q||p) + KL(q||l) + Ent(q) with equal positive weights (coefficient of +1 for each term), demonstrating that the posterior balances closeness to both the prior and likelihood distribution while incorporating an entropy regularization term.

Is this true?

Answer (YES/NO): YES